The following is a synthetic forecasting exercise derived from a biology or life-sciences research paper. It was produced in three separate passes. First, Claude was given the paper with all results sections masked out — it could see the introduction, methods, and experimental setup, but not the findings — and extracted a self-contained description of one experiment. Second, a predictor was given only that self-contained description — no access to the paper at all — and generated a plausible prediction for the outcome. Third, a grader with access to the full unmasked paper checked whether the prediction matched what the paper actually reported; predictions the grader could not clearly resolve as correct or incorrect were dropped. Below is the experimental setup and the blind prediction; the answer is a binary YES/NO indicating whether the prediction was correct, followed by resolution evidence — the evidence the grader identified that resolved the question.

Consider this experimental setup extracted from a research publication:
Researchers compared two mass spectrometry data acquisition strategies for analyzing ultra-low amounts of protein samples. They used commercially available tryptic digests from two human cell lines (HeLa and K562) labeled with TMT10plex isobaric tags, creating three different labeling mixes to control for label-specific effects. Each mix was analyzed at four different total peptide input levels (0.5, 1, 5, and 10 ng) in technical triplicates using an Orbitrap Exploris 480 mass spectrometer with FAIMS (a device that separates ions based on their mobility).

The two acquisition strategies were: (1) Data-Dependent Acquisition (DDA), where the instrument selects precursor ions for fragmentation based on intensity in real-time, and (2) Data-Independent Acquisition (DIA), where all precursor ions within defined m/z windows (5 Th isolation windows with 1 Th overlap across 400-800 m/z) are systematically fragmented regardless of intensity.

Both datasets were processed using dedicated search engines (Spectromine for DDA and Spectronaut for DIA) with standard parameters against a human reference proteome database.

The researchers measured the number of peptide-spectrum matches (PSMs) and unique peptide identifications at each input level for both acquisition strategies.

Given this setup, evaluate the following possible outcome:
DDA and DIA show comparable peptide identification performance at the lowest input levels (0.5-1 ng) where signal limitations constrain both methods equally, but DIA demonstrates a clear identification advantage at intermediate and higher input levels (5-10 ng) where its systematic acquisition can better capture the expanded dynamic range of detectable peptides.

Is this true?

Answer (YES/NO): NO